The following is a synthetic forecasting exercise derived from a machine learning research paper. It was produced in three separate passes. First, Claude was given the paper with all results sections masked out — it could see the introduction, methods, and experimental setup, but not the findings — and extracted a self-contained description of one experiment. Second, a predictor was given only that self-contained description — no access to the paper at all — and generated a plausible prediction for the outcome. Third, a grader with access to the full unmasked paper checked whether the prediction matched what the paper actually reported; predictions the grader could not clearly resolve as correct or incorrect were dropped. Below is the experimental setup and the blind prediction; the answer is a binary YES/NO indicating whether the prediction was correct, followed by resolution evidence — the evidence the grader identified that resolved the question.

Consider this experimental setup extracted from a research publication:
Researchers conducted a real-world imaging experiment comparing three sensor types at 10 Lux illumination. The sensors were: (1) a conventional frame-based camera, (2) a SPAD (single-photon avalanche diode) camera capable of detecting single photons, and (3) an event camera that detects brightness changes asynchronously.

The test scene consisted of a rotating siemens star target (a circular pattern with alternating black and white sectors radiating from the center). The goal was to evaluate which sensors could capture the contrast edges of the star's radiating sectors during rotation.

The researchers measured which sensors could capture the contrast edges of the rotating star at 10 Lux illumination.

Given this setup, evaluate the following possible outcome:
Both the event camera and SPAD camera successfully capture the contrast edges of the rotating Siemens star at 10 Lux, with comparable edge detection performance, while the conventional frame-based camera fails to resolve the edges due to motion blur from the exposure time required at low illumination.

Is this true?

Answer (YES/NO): NO